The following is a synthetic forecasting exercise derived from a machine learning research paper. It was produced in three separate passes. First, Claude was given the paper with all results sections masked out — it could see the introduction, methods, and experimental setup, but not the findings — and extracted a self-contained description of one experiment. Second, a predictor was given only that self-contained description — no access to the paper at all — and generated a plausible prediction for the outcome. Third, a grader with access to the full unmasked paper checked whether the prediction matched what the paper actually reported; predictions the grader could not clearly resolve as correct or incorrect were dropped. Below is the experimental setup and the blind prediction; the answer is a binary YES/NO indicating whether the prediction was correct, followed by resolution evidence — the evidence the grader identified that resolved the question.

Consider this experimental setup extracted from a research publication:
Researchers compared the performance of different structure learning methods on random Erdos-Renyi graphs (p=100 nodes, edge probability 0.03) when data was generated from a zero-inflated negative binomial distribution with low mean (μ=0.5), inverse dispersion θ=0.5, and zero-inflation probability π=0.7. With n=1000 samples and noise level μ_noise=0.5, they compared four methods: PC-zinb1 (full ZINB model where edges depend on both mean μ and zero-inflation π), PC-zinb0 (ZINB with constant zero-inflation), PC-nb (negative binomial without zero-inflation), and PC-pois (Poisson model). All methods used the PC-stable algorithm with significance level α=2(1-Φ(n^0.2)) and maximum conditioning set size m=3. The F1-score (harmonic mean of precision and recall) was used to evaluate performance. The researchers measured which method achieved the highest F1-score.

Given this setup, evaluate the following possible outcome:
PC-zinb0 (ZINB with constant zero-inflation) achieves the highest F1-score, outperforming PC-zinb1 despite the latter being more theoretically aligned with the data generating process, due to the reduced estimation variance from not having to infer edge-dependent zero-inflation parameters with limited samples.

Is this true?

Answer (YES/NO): NO